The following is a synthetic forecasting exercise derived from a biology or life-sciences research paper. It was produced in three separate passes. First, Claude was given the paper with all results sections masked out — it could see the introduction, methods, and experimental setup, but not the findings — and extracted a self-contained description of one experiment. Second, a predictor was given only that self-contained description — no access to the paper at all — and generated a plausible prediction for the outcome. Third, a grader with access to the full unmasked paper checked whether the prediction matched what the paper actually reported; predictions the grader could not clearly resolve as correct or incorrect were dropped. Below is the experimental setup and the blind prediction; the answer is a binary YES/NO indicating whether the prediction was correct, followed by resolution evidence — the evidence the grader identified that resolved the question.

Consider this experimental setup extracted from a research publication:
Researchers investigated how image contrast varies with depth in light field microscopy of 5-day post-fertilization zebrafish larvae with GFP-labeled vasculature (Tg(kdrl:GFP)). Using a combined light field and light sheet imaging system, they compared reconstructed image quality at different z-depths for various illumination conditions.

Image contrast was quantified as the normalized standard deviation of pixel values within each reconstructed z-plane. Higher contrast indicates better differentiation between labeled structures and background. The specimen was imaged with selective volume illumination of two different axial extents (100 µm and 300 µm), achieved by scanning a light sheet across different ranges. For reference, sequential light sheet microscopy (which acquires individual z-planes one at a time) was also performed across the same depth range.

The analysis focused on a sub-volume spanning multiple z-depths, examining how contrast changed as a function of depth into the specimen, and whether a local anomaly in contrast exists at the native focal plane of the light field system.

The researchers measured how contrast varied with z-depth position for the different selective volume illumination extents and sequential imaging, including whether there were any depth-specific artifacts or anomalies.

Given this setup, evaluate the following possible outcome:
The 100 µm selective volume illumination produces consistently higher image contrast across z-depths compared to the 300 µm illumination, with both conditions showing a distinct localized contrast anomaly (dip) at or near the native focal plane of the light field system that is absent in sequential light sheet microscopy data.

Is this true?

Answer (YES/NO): NO